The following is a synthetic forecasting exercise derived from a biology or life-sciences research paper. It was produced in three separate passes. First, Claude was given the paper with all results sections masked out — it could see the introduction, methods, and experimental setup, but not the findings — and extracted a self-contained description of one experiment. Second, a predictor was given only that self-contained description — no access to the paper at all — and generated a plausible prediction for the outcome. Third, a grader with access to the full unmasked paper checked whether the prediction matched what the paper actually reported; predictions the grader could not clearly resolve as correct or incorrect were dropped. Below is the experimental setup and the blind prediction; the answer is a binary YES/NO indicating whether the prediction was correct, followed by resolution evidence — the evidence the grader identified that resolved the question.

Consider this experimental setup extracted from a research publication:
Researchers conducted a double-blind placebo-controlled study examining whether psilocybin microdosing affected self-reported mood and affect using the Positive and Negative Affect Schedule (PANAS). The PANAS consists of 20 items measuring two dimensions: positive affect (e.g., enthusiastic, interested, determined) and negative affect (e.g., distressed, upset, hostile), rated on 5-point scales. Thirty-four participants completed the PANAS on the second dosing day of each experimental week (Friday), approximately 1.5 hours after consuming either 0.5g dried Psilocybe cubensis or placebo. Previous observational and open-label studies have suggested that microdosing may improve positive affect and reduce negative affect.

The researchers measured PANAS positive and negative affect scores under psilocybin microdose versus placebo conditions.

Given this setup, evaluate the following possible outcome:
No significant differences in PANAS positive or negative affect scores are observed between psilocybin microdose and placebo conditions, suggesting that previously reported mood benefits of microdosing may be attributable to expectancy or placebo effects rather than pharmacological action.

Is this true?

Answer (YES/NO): YES